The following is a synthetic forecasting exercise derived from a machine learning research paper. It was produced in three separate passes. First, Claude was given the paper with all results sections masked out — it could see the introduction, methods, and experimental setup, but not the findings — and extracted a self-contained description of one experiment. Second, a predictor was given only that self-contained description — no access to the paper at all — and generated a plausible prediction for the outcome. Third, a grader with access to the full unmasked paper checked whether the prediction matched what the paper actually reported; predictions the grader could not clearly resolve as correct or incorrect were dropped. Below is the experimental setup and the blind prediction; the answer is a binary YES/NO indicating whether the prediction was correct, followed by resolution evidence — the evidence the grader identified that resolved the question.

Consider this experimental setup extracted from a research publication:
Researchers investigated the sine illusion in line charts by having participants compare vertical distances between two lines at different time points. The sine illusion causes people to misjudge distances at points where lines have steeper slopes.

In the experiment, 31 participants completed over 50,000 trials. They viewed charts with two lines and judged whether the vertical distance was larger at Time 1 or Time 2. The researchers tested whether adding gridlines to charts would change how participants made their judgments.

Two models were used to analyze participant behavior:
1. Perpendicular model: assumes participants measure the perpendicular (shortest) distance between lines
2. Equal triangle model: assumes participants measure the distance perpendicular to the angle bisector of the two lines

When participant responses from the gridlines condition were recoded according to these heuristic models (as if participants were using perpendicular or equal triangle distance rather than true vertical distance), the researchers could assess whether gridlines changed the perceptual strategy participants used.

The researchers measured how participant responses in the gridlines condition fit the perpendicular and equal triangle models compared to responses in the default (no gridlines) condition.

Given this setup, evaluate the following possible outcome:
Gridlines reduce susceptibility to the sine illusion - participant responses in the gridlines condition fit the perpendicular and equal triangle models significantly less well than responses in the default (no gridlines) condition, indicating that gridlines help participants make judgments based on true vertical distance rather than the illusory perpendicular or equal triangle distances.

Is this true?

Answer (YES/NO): YES